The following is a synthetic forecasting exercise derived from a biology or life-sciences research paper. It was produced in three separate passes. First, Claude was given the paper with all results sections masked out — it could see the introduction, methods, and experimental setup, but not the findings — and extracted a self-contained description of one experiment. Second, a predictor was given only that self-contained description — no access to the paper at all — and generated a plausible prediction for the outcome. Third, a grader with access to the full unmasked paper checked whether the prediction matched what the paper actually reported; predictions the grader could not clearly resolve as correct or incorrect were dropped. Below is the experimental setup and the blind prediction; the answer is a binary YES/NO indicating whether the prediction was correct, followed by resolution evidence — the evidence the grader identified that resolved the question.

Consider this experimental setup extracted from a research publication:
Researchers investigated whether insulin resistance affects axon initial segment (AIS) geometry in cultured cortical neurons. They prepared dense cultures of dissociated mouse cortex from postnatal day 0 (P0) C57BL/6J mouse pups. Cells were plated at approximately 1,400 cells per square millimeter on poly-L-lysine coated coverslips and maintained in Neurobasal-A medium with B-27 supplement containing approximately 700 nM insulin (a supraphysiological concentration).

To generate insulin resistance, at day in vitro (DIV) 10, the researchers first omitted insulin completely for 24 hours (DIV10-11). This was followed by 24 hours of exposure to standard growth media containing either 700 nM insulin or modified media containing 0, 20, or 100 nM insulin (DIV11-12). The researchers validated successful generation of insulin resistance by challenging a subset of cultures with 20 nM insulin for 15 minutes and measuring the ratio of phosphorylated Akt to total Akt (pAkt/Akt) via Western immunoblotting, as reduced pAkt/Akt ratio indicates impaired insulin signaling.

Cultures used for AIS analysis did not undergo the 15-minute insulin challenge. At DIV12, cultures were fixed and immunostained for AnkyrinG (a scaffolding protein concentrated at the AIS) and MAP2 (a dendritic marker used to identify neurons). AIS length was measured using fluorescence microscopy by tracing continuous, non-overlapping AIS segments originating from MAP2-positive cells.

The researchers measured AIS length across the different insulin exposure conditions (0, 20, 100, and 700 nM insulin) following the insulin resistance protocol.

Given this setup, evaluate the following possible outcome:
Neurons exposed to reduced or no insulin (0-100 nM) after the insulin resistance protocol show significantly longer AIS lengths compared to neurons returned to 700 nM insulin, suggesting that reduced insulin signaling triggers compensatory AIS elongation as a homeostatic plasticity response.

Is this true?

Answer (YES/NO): NO